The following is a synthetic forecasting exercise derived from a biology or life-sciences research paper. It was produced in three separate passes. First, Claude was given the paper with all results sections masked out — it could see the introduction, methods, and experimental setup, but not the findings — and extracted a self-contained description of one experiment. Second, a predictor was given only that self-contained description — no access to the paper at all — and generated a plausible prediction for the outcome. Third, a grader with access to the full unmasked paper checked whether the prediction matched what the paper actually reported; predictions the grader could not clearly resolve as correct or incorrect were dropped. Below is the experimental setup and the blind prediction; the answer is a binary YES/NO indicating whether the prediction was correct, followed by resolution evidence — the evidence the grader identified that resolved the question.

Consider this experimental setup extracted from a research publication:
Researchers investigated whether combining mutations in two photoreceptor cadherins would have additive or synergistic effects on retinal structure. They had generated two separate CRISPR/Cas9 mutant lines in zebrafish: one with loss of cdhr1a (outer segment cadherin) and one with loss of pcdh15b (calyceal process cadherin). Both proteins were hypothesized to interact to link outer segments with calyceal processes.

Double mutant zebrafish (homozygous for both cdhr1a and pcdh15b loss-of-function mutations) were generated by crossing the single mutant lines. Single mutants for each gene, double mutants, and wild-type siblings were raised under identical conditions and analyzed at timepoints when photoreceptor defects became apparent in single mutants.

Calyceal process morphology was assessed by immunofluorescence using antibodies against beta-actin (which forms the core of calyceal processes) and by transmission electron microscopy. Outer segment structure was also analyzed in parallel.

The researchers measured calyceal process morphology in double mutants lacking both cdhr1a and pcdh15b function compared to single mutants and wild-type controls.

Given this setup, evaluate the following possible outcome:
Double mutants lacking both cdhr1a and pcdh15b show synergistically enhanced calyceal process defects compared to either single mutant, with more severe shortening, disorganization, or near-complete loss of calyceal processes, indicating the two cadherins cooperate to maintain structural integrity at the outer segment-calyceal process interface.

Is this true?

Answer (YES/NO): YES